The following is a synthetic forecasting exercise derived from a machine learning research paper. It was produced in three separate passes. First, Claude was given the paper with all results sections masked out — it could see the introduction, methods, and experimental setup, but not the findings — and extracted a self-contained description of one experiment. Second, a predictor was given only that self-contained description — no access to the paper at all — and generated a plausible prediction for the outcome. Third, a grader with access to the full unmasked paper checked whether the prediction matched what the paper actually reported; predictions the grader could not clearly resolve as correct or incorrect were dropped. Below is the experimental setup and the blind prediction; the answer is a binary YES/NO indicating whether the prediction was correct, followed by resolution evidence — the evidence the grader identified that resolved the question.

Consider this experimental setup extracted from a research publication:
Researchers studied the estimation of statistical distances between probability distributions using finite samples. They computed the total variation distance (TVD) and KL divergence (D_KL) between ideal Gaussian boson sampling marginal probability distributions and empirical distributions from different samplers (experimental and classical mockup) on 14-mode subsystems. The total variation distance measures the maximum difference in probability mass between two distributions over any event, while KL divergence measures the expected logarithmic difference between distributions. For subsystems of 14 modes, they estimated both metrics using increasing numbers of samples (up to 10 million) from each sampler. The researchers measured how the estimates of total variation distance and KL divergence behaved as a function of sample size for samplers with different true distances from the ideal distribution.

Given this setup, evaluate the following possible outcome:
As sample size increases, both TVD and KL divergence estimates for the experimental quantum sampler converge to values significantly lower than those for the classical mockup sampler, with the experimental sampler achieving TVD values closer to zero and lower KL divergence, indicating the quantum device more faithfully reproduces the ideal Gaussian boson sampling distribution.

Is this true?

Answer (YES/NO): NO